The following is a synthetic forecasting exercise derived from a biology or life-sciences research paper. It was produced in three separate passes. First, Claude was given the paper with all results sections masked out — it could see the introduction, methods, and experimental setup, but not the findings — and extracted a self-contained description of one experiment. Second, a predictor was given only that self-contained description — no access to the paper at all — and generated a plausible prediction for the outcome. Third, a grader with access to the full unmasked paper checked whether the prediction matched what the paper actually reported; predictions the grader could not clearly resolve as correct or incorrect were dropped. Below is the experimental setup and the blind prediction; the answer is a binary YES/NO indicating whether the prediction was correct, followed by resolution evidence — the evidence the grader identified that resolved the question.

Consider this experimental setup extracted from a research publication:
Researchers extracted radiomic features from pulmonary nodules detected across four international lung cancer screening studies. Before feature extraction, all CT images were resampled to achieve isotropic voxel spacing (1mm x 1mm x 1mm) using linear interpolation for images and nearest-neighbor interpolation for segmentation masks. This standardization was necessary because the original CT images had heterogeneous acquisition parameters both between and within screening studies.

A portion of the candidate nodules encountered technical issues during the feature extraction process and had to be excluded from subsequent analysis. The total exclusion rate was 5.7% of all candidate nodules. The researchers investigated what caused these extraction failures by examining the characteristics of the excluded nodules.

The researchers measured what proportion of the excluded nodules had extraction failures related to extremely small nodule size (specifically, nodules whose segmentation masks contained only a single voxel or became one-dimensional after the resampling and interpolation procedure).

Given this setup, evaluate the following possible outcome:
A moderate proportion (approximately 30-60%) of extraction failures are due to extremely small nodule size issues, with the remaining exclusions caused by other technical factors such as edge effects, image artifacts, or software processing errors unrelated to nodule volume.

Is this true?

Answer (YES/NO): NO